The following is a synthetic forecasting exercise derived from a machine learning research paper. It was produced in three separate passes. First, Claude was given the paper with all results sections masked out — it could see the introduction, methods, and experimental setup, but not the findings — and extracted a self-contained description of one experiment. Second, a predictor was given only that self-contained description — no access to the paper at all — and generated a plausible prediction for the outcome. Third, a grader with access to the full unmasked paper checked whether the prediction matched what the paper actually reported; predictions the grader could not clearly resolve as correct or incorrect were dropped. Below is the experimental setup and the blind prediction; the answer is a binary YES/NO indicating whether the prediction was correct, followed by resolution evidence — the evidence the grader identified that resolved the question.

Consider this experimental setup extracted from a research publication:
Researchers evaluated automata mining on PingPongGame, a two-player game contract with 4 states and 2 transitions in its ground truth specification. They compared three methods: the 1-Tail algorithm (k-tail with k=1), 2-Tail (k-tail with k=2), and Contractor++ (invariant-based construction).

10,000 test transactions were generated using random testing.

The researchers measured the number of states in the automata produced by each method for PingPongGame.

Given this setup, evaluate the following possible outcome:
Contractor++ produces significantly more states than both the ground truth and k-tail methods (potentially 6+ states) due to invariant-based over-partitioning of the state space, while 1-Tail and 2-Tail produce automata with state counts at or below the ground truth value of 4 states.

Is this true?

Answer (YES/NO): NO